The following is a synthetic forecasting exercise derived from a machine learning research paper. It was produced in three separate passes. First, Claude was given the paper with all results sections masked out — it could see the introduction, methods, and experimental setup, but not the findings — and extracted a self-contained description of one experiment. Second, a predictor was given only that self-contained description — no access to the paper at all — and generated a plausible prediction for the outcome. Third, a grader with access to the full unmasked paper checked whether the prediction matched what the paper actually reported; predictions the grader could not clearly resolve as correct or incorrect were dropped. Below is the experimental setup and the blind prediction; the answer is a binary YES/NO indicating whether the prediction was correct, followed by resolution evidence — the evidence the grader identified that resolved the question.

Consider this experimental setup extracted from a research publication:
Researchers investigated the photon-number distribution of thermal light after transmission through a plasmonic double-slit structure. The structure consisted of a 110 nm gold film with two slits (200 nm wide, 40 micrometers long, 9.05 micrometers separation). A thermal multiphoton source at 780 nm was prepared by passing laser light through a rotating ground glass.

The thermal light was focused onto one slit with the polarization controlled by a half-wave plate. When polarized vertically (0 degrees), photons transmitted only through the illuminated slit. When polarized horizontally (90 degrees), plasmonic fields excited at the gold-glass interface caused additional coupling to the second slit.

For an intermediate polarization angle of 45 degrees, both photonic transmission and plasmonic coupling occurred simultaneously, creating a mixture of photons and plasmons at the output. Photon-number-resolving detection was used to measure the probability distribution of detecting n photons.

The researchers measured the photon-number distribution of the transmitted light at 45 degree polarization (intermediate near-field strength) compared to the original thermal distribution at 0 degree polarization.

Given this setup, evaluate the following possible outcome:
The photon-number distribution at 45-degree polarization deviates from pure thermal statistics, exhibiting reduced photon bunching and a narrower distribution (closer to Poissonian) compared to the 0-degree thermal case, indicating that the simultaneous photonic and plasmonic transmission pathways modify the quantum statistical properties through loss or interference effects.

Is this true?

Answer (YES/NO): YES